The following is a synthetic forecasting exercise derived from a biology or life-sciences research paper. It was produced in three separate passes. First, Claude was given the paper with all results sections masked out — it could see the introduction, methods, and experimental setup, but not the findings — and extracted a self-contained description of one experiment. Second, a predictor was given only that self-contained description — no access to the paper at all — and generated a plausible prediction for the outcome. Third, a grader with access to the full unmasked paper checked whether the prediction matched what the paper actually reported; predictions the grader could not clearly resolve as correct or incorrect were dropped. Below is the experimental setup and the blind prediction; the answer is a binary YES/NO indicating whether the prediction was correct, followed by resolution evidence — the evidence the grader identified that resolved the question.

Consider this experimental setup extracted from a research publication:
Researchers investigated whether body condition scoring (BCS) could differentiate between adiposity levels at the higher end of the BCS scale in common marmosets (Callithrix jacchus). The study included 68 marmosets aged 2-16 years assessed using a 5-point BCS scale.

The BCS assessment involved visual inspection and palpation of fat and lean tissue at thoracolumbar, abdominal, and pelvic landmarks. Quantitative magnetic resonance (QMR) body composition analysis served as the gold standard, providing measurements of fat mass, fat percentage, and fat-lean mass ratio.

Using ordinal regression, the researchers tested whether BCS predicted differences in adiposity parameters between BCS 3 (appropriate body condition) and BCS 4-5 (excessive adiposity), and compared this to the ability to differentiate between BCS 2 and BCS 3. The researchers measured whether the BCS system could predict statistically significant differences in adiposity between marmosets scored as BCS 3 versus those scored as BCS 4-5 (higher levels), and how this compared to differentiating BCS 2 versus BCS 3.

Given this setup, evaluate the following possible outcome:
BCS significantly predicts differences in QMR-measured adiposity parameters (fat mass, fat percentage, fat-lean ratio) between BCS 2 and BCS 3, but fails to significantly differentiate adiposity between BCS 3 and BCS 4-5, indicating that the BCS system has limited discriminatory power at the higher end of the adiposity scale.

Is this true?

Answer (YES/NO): NO